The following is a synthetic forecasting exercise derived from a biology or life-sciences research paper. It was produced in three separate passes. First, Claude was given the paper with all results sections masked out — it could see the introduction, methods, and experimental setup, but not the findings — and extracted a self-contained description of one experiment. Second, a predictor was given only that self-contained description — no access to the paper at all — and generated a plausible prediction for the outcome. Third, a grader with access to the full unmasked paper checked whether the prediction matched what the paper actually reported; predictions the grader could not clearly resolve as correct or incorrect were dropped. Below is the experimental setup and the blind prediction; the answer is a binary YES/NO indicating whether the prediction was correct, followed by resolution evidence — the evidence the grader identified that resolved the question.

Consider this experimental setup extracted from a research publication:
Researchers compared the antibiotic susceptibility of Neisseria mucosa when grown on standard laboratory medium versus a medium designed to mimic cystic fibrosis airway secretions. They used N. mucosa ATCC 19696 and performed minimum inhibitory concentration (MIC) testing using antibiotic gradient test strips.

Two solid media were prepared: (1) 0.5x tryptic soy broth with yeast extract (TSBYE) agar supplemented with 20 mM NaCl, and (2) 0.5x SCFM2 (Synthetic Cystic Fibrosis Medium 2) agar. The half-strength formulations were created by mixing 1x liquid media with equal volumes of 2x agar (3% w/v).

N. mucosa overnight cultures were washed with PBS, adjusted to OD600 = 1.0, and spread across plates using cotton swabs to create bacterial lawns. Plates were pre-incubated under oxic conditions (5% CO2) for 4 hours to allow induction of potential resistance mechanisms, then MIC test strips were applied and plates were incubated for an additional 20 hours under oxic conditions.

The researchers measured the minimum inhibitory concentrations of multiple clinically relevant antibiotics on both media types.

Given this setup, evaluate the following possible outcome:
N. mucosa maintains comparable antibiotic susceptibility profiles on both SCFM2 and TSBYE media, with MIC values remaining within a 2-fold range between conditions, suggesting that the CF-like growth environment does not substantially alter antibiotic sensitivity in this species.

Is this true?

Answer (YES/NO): NO